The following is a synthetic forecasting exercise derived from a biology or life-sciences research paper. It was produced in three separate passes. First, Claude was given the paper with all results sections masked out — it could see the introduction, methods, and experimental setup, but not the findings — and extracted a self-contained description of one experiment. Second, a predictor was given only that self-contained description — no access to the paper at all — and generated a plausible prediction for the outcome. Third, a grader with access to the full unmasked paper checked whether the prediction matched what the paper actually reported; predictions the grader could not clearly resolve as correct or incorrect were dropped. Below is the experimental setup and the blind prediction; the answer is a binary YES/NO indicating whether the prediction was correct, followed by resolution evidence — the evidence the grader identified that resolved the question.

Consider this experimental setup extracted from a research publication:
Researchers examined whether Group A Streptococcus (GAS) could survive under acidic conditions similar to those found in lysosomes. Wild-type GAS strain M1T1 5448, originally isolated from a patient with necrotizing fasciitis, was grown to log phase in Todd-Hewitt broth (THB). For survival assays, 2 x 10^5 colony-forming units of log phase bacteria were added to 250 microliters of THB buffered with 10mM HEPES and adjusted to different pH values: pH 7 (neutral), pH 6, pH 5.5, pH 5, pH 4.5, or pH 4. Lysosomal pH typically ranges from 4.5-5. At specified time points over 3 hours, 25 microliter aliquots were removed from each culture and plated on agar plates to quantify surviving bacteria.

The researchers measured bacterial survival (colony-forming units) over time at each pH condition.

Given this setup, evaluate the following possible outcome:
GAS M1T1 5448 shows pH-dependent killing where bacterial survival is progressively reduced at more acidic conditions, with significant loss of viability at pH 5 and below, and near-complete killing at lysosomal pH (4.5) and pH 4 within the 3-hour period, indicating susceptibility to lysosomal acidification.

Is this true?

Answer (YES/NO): YES